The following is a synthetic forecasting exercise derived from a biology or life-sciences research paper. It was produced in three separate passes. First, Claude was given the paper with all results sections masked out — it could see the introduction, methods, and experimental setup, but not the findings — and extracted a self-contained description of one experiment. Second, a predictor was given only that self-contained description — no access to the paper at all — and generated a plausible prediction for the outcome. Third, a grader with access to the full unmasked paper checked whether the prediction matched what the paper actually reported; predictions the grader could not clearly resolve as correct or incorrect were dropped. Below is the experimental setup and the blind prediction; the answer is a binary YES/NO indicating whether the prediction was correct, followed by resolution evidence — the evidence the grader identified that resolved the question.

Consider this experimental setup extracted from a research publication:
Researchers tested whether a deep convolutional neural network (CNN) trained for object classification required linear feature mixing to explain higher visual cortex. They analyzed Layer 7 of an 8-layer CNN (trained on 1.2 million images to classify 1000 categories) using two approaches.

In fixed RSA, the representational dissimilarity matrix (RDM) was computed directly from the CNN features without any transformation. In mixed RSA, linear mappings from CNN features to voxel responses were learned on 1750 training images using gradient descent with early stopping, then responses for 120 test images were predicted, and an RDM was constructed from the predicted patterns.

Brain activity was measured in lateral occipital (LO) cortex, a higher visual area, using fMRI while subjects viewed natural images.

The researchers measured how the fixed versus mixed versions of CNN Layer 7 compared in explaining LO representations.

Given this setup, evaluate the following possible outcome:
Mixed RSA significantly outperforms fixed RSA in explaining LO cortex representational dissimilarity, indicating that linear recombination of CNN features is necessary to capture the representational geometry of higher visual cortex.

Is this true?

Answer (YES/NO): YES